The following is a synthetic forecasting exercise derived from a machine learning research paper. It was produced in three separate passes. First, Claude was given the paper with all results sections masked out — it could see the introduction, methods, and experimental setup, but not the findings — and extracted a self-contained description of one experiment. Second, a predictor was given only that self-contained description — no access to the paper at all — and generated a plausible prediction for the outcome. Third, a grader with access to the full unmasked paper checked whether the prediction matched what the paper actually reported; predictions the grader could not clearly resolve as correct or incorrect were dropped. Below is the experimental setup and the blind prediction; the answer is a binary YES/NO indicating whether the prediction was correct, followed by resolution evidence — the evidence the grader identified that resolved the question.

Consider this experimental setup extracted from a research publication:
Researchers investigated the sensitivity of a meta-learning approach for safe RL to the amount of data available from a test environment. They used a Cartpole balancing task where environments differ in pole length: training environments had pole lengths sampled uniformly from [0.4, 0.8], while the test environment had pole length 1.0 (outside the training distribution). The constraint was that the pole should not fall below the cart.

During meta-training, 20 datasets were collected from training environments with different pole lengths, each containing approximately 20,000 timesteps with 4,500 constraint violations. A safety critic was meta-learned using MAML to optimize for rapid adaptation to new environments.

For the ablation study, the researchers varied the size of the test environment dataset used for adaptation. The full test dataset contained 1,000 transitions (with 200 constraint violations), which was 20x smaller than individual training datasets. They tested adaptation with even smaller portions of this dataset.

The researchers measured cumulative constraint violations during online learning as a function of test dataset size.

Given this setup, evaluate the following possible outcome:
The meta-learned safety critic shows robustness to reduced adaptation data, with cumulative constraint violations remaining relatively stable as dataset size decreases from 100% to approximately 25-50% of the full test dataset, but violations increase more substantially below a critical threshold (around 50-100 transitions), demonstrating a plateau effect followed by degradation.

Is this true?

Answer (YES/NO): NO